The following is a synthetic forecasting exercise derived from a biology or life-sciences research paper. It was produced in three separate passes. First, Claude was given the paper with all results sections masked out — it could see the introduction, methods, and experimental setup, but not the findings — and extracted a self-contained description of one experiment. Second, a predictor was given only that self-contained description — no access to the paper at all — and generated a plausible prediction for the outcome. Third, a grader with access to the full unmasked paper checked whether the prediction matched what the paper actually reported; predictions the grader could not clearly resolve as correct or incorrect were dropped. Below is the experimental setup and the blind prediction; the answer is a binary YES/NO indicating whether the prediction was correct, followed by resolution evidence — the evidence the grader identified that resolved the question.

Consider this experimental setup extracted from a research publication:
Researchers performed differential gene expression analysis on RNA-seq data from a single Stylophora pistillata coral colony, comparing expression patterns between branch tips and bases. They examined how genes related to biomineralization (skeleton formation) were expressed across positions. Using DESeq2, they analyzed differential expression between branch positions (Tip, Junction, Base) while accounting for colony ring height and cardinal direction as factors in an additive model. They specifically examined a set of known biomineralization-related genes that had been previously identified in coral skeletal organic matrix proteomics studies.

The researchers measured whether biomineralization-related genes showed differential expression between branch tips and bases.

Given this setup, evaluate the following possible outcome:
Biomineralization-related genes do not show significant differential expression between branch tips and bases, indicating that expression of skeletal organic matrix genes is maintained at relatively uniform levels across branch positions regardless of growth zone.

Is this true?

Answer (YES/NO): NO